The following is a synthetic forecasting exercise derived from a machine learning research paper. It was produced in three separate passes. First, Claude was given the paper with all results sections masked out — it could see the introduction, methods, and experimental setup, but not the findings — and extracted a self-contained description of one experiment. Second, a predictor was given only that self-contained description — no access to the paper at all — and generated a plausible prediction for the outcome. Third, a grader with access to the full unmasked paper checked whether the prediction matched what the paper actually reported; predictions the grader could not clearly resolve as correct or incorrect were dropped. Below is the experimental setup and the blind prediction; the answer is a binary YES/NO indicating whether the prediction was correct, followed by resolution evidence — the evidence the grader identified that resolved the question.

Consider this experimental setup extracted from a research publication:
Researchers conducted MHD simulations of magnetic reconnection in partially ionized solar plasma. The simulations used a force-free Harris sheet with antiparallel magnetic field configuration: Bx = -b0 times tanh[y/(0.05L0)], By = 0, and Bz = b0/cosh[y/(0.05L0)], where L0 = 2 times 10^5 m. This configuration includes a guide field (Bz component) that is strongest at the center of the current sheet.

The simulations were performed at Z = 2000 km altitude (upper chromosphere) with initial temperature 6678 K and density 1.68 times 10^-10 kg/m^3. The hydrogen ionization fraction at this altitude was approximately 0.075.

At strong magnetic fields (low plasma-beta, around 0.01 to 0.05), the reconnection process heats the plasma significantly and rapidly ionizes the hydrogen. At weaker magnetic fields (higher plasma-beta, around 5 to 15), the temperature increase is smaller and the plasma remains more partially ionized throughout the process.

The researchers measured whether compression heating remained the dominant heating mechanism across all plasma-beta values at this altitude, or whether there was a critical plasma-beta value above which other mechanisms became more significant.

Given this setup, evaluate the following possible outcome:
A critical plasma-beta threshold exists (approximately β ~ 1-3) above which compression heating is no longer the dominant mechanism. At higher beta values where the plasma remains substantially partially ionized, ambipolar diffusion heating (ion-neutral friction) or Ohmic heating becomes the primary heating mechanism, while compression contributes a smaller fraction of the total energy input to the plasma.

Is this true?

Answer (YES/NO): NO